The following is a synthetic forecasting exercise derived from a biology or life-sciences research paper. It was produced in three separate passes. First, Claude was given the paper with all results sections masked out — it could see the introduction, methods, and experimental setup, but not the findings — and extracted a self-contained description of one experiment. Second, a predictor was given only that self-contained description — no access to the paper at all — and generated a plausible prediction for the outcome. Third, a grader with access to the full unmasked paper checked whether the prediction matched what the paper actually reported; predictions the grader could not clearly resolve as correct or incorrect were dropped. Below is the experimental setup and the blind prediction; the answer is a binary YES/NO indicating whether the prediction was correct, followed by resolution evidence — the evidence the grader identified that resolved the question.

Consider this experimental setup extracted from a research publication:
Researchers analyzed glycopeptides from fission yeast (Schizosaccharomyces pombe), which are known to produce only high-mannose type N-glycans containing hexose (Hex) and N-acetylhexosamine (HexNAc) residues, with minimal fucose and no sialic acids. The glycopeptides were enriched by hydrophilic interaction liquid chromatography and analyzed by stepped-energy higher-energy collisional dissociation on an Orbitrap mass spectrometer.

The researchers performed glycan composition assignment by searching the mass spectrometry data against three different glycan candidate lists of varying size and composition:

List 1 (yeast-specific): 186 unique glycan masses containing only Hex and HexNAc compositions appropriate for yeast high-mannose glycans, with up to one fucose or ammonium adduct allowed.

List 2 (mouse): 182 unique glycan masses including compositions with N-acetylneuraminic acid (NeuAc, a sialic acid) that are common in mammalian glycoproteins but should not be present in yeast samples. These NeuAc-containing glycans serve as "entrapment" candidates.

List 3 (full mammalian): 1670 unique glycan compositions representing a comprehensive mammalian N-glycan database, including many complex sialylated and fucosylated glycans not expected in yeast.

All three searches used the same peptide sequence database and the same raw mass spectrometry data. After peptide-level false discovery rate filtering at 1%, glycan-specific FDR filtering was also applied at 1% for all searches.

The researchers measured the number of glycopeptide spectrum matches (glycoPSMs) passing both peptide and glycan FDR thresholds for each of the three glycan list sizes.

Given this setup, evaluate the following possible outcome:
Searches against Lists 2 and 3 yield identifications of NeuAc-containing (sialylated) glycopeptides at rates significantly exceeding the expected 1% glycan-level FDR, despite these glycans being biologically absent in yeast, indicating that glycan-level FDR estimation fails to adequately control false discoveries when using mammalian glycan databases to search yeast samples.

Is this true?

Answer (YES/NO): NO